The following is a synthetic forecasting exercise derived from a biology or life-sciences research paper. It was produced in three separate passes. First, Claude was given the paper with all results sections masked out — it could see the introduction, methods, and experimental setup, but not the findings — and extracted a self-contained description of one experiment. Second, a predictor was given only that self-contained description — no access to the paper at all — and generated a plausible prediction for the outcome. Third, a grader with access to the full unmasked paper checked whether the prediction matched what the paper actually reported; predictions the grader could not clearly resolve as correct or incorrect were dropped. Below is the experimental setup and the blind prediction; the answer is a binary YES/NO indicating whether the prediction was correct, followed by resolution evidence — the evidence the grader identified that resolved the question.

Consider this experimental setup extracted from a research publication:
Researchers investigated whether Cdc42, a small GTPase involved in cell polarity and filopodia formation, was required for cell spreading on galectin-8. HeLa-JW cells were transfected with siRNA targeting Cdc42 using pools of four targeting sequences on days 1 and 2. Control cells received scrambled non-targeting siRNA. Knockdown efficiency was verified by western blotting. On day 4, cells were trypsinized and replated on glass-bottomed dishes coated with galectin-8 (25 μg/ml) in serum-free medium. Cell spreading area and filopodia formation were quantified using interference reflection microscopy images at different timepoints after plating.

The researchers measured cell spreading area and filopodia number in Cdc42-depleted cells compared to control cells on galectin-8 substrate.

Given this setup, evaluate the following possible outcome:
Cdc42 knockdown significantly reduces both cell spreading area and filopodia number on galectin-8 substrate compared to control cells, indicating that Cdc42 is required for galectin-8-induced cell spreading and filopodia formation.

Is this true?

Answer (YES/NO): NO